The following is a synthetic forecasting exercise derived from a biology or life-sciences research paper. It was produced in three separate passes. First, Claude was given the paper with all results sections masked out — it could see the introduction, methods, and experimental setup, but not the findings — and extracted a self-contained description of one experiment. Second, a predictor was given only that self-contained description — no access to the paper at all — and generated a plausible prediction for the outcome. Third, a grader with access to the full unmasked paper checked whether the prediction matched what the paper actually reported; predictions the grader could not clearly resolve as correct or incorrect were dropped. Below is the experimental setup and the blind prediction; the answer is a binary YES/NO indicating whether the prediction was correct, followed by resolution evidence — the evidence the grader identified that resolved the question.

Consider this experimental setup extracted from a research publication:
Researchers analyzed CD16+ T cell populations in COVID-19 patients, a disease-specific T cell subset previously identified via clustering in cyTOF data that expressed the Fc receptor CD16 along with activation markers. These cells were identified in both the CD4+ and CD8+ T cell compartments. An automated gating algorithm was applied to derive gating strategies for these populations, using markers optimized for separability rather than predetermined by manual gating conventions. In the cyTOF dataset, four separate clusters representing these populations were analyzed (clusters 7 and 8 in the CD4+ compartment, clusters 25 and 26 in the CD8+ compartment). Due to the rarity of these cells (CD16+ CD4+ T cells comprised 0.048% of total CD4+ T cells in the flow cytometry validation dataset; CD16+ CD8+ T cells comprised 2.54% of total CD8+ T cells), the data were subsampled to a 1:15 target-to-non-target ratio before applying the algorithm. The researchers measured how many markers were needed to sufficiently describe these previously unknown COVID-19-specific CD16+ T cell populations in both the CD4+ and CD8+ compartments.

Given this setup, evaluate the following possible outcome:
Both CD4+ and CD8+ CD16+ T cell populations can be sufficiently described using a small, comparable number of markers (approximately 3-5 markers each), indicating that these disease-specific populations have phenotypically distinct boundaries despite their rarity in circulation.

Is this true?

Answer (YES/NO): YES